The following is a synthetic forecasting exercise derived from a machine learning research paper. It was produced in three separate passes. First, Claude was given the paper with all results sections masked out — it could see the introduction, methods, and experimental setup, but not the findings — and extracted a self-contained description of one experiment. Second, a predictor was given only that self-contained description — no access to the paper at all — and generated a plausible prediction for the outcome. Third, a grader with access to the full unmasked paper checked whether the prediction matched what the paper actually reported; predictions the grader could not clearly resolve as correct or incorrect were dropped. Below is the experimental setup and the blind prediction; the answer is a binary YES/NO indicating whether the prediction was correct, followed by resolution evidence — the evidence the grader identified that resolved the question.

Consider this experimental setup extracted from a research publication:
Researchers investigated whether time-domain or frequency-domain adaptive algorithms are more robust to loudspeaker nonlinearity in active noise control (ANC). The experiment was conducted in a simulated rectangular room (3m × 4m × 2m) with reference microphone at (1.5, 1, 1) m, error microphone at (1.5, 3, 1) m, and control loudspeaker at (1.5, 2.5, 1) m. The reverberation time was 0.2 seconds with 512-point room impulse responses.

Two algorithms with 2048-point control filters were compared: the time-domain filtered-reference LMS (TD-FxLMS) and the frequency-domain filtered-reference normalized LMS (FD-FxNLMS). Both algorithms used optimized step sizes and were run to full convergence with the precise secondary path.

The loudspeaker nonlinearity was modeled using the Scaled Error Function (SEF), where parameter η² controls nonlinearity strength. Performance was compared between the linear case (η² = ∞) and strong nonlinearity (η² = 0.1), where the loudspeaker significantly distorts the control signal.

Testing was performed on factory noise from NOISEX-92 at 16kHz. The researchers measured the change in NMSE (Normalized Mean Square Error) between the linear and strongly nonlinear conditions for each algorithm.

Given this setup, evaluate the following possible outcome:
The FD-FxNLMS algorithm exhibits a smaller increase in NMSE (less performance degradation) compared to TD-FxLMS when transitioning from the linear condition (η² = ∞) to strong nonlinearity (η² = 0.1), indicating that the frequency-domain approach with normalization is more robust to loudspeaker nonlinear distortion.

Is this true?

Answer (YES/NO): NO